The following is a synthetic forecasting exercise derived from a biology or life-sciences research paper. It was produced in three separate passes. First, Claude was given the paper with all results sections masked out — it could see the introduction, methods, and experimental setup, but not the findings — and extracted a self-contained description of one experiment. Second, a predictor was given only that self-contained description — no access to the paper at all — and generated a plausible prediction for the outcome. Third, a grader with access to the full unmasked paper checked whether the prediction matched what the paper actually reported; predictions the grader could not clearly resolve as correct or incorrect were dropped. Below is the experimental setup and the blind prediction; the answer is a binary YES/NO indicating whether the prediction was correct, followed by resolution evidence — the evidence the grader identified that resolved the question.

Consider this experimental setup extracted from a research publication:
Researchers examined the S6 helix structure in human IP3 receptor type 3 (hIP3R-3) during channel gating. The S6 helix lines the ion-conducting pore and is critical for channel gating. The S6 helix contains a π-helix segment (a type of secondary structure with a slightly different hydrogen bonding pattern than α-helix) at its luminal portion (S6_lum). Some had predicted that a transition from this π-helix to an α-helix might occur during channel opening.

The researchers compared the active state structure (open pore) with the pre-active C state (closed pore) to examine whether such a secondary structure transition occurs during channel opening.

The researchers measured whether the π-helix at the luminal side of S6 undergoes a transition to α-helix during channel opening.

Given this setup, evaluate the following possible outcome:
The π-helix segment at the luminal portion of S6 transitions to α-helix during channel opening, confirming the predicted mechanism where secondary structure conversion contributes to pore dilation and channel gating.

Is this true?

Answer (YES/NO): NO